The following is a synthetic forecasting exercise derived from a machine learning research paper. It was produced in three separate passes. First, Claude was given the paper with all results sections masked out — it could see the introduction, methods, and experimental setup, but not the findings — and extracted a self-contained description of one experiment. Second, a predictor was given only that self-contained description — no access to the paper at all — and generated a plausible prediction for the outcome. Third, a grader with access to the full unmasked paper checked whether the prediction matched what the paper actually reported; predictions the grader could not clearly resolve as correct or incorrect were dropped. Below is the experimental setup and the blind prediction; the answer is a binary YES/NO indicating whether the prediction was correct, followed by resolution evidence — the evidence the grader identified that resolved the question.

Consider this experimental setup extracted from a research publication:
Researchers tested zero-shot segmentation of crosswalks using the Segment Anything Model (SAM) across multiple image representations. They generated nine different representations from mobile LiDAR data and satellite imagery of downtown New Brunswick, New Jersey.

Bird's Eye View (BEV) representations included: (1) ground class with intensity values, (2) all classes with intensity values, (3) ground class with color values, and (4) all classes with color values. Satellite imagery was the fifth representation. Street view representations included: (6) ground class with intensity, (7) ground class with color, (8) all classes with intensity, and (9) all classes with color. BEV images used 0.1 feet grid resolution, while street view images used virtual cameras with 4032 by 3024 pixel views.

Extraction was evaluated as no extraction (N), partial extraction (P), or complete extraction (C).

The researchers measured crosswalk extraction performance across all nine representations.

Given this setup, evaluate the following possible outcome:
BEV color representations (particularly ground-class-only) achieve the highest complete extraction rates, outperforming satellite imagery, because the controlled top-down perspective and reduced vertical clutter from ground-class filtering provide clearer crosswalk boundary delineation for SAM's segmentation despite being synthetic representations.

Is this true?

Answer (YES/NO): NO